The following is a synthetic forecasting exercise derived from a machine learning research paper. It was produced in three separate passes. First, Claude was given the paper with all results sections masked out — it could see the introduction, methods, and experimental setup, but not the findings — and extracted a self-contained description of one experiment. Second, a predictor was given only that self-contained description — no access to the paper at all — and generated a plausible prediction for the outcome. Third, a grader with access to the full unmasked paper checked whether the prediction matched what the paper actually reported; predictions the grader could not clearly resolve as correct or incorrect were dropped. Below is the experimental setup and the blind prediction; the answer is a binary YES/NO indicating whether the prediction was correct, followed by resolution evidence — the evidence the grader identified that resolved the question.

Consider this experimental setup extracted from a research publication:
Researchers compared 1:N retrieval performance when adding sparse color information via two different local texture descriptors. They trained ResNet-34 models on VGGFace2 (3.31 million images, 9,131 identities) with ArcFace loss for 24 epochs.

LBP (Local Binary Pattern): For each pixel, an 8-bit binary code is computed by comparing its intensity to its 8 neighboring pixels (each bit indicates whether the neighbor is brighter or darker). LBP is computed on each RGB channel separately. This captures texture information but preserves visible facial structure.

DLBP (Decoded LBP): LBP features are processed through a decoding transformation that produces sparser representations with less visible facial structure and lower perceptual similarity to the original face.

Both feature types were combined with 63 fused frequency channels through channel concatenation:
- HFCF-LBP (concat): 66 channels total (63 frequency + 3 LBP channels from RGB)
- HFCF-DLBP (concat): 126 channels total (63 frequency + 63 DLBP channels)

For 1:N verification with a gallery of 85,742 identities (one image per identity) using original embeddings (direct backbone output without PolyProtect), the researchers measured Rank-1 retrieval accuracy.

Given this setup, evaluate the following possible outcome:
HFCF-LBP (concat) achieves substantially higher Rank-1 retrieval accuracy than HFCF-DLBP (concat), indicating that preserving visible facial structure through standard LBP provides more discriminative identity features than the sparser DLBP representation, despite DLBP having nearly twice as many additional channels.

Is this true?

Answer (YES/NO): NO